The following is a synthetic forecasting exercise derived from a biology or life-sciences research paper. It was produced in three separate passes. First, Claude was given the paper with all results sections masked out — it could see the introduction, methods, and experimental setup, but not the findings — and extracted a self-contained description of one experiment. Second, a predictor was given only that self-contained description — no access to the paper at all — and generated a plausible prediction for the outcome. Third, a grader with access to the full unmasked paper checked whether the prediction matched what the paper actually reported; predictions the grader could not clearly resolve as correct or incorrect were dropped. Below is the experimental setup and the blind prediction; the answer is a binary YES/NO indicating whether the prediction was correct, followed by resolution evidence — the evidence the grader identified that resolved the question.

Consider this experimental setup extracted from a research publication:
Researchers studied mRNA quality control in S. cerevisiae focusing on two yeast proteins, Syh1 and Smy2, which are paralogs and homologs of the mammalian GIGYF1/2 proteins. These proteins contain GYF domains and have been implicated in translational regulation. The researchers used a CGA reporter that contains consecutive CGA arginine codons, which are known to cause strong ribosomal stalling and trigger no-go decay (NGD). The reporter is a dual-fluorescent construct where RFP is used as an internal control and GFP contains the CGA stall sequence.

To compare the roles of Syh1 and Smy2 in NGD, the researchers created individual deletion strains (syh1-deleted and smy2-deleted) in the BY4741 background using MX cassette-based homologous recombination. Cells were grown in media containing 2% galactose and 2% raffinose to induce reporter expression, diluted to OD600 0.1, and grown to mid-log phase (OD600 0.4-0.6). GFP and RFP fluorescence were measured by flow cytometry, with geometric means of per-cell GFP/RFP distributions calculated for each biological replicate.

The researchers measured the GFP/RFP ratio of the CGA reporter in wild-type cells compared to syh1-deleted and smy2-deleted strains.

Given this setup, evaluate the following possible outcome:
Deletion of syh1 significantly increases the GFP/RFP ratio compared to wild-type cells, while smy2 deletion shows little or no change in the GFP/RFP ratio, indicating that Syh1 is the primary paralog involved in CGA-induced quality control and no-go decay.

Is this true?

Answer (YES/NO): NO